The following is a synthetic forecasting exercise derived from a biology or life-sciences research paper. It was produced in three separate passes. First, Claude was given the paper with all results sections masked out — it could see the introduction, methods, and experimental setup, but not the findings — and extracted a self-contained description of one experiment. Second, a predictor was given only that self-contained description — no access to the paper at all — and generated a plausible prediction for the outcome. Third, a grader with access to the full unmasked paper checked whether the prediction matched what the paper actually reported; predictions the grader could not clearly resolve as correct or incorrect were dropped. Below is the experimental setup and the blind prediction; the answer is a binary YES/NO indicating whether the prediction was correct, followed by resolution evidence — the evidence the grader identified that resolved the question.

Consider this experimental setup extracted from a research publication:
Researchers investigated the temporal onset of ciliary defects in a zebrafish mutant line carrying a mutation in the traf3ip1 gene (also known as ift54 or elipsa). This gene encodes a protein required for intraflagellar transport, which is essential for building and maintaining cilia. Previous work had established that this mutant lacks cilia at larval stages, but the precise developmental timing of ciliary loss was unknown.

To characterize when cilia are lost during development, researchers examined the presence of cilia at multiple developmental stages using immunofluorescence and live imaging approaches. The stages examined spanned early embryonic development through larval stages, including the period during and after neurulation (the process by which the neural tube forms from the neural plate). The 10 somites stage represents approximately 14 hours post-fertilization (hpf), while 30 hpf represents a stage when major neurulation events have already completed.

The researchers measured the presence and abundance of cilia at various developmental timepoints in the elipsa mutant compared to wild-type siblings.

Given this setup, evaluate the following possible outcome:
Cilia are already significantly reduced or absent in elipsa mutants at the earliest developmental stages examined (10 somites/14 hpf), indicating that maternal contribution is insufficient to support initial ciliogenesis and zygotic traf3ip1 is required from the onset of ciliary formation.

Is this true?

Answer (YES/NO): NO